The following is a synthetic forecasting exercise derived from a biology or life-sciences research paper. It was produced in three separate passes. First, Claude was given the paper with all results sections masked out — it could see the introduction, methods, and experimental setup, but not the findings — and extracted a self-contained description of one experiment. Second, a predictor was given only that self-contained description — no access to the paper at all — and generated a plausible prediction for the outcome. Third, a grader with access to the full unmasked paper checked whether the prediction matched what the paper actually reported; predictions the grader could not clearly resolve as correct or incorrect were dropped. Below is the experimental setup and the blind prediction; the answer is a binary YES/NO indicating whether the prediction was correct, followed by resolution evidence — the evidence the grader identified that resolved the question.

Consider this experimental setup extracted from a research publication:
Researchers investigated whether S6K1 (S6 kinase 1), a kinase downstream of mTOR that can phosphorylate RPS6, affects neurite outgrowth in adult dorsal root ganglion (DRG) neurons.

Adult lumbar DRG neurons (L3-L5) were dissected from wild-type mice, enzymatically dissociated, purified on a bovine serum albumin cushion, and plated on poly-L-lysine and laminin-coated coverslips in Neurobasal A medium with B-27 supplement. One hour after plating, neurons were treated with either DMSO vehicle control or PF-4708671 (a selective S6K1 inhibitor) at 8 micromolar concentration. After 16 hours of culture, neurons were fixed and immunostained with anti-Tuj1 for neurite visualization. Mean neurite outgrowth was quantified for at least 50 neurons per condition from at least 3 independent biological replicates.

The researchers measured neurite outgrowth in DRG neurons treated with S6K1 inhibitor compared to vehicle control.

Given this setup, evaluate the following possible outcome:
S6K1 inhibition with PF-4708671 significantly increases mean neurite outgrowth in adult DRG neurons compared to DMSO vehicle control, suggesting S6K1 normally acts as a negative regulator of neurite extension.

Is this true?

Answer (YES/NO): NO